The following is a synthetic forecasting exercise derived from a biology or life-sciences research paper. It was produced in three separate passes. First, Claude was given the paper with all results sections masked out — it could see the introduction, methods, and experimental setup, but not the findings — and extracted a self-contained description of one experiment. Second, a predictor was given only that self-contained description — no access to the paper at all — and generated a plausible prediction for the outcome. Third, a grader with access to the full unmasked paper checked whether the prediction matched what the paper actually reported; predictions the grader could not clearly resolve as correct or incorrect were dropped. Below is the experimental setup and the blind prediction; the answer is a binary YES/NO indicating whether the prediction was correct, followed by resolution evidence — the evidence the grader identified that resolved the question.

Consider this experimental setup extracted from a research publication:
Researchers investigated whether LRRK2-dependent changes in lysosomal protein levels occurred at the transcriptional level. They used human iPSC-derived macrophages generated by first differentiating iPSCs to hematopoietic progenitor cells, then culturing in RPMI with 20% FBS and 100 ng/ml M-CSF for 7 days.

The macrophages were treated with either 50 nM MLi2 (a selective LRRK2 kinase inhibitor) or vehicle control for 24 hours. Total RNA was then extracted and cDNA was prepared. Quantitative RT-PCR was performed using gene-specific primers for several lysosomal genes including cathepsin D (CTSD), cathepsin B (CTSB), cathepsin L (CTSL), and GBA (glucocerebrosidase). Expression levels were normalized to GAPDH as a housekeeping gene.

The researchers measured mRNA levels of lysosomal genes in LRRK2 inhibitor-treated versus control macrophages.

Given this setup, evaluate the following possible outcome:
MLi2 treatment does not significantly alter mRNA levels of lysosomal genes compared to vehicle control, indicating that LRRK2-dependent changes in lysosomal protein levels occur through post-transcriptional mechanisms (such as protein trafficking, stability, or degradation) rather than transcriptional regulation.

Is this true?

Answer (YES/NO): NO